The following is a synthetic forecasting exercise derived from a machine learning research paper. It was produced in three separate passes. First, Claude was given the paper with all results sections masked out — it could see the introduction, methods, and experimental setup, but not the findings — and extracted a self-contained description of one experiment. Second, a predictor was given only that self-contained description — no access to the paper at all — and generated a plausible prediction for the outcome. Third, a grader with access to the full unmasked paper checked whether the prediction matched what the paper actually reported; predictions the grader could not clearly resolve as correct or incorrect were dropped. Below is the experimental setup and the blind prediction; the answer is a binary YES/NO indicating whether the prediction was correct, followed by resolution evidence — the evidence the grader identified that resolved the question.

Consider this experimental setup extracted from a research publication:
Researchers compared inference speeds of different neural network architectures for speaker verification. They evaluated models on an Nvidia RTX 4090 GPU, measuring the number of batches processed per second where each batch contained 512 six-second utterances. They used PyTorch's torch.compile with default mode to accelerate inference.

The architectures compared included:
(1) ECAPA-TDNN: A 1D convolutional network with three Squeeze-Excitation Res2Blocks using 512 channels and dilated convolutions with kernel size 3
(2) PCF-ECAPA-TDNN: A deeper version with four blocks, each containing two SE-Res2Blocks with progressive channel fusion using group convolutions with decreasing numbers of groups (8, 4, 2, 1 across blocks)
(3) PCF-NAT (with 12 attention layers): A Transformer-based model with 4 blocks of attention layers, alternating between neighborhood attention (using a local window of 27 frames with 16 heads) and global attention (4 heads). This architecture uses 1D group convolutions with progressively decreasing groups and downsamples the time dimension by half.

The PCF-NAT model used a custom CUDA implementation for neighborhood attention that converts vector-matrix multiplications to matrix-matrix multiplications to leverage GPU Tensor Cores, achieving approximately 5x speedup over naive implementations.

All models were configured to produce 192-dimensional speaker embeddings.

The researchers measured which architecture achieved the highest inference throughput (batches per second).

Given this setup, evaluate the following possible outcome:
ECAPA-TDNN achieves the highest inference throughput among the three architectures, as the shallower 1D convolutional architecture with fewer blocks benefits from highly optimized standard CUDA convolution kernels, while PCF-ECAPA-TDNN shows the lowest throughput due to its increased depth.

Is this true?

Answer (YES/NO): YES